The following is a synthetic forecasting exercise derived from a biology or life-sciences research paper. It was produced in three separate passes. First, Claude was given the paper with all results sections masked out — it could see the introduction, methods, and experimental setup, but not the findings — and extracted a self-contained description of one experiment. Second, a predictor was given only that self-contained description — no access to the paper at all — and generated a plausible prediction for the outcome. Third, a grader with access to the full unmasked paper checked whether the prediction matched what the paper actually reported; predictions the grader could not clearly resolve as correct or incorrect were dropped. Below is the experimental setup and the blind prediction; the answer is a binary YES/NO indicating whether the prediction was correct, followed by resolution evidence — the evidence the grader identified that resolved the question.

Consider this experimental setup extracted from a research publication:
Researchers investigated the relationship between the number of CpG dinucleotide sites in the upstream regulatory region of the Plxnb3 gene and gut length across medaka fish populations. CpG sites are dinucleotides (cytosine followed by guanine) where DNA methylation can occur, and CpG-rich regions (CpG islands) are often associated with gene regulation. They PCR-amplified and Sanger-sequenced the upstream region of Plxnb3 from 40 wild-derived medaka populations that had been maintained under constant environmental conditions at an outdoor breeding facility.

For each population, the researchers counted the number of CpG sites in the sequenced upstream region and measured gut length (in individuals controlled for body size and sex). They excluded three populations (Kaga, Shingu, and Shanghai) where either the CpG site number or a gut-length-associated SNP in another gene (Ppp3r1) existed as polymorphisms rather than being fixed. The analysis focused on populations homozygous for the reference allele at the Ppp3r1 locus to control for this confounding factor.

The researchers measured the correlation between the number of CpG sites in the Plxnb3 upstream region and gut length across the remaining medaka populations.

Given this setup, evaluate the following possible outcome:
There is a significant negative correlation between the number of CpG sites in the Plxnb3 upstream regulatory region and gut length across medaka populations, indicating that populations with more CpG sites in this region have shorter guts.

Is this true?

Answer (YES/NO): NO